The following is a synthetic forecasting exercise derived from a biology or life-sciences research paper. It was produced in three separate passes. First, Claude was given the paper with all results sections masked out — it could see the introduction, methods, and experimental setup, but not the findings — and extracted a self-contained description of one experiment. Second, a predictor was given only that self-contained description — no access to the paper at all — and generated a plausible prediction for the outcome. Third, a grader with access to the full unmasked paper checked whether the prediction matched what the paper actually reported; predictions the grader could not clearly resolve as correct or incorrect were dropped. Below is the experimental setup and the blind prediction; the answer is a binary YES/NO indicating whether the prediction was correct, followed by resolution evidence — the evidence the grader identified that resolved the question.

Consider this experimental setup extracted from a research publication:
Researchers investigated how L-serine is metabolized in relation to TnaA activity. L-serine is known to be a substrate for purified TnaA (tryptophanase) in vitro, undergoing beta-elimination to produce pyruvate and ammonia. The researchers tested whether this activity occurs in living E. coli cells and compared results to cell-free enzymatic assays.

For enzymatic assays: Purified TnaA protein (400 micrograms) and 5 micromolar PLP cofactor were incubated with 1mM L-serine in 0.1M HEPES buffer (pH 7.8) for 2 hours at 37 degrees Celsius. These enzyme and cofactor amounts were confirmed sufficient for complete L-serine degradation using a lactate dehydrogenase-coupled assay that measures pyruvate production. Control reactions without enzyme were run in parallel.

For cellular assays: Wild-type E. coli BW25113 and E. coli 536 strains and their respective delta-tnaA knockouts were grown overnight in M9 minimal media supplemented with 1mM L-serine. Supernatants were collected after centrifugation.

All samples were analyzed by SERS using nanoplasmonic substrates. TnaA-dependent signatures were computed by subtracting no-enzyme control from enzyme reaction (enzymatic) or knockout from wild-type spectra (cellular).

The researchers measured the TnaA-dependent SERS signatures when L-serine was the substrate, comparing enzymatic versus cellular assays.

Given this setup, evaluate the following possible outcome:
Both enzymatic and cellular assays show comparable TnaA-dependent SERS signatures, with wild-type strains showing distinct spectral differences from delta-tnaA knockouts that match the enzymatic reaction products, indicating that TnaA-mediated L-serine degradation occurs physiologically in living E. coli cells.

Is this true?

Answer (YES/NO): NO